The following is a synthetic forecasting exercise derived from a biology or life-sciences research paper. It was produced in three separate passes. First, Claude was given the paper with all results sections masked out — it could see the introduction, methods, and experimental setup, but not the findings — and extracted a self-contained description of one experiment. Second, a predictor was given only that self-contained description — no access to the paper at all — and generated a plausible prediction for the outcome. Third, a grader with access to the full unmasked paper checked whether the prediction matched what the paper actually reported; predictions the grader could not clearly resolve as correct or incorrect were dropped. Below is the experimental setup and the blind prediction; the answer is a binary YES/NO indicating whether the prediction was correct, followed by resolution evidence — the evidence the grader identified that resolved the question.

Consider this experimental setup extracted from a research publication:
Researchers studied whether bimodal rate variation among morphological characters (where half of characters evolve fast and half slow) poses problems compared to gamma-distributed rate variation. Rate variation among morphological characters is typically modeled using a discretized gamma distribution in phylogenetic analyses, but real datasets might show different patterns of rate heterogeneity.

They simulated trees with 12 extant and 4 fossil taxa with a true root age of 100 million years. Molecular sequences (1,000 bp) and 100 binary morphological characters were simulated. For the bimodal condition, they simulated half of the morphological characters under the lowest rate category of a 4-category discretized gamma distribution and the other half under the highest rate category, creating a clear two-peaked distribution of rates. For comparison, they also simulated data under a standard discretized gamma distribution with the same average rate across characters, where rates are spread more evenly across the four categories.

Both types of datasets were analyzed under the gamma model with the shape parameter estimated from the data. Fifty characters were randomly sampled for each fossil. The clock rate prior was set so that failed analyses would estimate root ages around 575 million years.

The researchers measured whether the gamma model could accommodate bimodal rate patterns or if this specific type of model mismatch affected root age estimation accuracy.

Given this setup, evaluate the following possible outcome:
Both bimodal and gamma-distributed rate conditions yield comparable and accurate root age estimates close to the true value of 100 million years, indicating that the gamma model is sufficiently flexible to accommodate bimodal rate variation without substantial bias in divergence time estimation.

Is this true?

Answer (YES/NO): YES